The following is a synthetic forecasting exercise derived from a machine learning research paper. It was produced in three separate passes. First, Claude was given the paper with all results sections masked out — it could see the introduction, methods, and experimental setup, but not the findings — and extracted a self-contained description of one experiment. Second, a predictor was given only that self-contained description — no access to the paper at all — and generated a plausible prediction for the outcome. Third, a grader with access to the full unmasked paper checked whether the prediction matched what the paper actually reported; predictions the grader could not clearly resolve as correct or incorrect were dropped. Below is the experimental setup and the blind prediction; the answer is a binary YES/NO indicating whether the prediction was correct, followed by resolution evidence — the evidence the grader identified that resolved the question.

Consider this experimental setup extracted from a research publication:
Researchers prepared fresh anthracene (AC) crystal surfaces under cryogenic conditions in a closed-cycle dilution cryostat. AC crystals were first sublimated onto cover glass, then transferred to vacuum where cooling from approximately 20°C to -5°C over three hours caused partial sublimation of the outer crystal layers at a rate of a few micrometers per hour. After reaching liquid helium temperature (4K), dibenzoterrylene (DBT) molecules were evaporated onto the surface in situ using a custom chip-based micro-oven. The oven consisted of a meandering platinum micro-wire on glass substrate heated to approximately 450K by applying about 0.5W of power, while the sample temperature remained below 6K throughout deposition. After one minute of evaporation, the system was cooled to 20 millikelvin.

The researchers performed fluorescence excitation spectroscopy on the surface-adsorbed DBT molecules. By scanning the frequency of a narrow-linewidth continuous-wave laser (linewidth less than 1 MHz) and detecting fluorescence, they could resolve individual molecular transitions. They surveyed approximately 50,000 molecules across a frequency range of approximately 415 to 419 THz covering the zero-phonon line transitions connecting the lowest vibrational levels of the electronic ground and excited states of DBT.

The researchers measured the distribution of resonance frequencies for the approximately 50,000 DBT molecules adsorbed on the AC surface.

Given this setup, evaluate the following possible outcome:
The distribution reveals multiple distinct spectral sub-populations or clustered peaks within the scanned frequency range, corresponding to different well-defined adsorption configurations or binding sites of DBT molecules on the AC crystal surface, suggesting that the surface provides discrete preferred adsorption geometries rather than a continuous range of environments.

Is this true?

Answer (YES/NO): YES